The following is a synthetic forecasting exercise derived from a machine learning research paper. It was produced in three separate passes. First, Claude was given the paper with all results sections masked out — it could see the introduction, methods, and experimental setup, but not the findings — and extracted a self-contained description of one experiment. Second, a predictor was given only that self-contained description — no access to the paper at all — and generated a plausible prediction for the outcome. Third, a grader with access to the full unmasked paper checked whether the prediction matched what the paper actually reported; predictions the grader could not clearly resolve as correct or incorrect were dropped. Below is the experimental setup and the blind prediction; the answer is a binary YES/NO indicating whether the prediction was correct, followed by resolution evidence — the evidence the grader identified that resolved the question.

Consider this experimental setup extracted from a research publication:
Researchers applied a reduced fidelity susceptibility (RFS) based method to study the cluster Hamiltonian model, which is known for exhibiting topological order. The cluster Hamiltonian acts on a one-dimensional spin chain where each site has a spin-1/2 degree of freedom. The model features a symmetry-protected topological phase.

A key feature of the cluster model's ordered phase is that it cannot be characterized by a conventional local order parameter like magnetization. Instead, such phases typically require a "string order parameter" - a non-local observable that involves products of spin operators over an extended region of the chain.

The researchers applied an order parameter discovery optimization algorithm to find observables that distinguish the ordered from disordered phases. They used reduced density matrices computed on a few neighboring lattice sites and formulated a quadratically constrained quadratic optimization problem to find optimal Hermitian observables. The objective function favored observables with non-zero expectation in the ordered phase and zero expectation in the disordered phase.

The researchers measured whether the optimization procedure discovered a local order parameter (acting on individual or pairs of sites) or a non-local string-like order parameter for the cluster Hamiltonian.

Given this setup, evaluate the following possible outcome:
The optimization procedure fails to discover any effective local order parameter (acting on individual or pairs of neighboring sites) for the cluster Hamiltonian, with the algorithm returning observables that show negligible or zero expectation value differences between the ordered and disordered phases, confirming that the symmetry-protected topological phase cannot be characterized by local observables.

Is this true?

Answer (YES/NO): YES